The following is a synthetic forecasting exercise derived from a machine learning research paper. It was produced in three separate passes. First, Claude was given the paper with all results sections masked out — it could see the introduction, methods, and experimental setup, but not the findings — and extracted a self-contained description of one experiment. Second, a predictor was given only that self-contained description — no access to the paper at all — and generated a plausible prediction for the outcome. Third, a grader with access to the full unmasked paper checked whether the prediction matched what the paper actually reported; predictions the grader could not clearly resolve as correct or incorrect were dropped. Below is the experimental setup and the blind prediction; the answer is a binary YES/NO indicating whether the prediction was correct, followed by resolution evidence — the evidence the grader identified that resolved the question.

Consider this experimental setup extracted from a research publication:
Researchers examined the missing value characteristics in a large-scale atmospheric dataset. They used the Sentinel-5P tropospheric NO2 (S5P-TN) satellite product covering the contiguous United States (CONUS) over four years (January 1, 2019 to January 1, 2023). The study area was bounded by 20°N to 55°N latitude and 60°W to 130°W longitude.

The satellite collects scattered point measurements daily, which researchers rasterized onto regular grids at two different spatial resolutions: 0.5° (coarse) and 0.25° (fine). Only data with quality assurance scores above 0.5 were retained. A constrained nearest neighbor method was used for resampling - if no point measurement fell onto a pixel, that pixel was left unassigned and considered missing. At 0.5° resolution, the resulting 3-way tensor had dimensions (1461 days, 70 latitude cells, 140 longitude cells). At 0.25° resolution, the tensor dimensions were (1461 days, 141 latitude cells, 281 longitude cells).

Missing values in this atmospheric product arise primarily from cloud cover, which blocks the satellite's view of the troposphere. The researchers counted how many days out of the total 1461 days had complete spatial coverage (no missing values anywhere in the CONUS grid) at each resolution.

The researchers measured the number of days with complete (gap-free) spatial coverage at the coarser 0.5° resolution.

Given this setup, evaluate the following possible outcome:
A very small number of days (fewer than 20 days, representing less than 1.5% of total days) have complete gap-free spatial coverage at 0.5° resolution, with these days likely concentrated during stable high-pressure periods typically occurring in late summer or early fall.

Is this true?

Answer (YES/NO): NO